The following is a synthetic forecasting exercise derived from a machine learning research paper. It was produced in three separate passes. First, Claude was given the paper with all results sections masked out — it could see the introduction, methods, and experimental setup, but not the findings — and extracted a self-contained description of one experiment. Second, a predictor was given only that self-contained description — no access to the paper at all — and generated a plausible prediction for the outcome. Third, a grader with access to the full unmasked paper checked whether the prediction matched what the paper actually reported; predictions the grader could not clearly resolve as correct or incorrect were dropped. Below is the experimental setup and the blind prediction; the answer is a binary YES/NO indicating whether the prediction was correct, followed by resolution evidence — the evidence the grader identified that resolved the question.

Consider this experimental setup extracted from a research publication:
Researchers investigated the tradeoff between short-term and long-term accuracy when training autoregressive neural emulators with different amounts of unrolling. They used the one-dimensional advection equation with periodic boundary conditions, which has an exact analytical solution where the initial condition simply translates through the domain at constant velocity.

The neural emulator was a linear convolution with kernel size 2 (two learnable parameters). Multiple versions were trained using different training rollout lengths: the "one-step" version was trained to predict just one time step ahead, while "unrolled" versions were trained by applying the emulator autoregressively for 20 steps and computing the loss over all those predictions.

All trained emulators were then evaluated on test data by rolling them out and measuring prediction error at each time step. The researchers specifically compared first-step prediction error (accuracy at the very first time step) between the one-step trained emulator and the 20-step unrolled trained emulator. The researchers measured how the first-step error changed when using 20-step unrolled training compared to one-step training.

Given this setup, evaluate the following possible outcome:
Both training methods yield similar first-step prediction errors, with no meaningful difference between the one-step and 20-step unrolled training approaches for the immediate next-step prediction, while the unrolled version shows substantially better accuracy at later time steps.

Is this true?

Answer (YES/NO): NO